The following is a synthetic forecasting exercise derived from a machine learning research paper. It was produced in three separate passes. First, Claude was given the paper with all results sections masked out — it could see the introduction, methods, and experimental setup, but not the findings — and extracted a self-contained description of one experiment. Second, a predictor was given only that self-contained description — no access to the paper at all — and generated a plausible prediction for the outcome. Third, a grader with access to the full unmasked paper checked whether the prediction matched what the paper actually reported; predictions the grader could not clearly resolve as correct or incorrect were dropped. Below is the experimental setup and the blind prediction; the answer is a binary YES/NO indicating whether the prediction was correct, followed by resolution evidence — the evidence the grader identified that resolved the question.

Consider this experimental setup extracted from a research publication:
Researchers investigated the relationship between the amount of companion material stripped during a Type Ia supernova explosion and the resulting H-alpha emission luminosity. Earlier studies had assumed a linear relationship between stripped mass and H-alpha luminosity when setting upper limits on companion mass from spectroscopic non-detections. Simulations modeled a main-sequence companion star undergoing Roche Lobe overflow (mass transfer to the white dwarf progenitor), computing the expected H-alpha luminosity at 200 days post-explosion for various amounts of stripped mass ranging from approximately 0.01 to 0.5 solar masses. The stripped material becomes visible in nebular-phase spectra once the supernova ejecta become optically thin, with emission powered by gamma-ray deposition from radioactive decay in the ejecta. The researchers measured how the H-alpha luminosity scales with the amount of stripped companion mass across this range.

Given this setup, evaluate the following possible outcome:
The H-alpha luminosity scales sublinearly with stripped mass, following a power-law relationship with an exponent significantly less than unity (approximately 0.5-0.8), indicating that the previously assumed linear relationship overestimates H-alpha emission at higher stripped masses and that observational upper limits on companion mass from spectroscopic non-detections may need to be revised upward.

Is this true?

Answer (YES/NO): NO